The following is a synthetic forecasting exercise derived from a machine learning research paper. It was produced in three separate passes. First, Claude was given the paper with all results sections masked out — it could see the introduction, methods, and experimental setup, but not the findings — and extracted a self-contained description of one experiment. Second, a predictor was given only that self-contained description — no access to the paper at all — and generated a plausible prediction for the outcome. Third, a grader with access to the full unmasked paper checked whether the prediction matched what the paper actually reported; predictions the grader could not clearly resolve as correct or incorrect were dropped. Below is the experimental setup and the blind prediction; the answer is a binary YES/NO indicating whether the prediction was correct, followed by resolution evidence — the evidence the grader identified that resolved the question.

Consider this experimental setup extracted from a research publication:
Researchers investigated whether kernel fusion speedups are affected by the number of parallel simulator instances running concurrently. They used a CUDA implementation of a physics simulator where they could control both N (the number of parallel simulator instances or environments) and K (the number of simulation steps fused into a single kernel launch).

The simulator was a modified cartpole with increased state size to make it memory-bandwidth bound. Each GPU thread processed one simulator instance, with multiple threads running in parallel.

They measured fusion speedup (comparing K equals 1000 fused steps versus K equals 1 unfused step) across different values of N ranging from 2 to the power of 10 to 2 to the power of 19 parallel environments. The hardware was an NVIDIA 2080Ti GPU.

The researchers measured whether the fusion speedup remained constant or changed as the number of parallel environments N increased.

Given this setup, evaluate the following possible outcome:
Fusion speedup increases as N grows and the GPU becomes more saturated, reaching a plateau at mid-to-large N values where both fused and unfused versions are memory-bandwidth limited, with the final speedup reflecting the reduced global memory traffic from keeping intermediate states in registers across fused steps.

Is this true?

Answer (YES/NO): NO